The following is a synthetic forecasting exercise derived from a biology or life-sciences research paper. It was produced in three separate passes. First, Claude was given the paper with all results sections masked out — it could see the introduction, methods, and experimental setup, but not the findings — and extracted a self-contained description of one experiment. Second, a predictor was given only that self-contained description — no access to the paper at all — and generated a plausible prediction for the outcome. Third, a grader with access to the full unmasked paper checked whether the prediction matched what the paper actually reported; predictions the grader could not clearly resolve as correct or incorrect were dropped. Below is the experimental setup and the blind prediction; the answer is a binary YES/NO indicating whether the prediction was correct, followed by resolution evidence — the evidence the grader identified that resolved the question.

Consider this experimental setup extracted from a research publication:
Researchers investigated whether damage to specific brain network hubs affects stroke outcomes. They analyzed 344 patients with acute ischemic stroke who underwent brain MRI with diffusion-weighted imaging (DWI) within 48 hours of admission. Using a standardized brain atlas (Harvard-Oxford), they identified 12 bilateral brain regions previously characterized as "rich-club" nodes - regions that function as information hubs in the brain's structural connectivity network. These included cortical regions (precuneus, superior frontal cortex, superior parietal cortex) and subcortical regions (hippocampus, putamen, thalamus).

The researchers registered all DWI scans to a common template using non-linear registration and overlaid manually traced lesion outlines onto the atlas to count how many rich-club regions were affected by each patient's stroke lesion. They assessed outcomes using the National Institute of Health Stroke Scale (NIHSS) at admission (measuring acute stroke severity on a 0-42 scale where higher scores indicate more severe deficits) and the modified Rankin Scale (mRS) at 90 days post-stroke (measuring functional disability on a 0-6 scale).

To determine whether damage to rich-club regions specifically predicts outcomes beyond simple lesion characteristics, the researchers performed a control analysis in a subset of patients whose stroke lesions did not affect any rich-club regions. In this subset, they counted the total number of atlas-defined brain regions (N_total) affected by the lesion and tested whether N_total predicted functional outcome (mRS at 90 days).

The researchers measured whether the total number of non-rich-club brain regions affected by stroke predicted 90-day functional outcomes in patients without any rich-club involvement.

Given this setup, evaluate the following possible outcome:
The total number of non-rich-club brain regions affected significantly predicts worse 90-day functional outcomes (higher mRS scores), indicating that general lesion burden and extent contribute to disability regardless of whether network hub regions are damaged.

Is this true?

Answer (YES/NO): NO